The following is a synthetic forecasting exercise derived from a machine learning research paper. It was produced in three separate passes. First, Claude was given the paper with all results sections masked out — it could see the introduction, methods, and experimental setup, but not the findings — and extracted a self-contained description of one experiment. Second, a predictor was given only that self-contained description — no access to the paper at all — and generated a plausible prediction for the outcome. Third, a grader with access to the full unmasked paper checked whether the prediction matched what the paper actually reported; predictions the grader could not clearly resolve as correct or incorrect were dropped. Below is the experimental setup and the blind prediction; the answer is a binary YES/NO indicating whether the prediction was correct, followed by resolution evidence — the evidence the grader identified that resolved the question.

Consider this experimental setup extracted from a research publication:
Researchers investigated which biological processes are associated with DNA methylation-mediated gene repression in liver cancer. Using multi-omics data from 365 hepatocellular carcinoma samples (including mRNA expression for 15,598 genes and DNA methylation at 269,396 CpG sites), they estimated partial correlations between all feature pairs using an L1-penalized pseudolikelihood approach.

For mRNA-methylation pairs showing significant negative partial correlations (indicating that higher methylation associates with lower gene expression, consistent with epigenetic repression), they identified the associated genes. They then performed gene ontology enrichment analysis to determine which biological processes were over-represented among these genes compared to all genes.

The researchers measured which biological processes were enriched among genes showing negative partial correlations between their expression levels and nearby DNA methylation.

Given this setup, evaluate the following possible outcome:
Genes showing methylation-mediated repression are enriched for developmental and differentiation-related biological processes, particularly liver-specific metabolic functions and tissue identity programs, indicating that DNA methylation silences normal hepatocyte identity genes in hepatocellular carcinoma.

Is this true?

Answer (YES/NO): NO